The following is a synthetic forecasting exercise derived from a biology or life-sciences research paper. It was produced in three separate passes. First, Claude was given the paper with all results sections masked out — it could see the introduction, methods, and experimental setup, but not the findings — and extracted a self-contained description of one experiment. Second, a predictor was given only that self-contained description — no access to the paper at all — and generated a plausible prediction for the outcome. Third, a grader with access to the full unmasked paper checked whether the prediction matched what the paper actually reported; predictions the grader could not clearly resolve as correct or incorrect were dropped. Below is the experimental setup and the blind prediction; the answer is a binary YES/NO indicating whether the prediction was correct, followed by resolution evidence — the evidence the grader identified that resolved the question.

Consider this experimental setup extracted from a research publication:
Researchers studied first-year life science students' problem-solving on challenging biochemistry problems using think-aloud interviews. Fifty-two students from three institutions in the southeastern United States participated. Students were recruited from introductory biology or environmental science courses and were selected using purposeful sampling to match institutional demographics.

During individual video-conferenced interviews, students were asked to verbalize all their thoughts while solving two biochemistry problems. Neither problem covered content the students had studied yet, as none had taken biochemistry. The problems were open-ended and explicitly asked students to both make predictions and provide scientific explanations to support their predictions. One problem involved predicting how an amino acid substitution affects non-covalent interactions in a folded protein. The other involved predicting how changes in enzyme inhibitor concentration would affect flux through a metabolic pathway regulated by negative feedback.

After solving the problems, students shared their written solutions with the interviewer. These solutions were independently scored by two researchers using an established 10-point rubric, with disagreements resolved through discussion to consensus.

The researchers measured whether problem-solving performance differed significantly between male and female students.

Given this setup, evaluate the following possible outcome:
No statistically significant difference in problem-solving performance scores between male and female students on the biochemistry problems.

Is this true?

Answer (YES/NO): YES